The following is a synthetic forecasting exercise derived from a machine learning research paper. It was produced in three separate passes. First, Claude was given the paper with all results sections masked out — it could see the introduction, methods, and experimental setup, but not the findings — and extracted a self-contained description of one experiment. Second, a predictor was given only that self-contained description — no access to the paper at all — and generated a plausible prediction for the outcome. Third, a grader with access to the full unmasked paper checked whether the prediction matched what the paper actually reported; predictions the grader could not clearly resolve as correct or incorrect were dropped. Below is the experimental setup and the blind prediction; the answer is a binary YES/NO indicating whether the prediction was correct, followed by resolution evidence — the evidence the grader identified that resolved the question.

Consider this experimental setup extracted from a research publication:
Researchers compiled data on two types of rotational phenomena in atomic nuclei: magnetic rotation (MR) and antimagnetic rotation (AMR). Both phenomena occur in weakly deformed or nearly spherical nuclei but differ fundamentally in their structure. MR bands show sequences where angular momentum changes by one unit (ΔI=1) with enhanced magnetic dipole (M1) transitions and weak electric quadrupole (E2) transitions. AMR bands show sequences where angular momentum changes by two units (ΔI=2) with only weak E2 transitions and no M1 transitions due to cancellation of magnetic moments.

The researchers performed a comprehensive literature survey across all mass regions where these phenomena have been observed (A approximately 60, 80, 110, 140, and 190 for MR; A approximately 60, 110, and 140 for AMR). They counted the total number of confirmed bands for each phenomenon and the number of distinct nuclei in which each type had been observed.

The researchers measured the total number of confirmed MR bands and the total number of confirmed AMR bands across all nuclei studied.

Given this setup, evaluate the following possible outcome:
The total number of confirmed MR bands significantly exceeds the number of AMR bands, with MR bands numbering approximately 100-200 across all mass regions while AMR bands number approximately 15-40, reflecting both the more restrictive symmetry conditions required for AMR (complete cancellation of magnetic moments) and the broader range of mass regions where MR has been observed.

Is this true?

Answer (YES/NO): NO